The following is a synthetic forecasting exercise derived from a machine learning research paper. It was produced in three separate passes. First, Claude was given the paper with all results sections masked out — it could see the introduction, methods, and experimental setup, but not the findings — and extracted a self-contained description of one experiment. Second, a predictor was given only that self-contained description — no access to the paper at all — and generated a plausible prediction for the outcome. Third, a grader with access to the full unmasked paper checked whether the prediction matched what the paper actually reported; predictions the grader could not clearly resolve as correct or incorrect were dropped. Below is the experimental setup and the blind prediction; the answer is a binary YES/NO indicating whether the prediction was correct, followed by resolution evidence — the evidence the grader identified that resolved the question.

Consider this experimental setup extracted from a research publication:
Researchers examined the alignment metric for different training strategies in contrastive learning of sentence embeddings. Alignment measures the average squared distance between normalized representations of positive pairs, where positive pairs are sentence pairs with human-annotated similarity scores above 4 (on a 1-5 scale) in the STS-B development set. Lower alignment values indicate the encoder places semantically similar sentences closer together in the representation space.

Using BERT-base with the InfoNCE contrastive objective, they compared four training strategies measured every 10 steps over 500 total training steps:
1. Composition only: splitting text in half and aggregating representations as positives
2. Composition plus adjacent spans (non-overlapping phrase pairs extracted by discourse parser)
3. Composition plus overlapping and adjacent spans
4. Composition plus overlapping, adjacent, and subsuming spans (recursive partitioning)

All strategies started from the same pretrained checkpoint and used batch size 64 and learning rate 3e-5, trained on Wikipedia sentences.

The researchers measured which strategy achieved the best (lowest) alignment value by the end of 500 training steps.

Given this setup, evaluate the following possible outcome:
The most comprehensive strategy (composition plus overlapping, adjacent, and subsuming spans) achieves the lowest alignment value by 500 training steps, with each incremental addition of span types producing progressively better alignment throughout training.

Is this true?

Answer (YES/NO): NO